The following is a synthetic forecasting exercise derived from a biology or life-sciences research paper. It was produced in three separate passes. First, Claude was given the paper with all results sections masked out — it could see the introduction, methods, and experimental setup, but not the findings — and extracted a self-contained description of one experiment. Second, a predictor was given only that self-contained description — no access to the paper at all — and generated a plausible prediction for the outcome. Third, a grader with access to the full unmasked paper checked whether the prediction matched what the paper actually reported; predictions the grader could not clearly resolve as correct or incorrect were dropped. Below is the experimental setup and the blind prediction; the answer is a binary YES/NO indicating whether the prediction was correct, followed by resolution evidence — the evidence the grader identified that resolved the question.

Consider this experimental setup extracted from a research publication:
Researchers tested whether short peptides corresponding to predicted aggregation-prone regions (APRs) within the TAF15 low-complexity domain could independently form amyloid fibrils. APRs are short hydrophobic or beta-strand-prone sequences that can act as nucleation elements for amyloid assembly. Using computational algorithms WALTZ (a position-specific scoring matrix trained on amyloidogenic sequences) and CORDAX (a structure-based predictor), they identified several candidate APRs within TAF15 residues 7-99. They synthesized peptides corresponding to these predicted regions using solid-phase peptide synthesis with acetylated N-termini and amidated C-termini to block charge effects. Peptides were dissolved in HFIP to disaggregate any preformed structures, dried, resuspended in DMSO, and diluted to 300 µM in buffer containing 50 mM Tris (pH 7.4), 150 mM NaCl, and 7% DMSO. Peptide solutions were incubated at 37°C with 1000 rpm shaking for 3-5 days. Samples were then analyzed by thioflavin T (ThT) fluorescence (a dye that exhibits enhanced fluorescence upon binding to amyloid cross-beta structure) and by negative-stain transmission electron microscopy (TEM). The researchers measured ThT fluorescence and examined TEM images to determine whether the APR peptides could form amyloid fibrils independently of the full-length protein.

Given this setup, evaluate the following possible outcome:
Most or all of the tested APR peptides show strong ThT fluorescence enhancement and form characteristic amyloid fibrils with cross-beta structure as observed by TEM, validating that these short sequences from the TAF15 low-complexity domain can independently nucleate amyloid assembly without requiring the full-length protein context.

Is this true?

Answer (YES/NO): YES